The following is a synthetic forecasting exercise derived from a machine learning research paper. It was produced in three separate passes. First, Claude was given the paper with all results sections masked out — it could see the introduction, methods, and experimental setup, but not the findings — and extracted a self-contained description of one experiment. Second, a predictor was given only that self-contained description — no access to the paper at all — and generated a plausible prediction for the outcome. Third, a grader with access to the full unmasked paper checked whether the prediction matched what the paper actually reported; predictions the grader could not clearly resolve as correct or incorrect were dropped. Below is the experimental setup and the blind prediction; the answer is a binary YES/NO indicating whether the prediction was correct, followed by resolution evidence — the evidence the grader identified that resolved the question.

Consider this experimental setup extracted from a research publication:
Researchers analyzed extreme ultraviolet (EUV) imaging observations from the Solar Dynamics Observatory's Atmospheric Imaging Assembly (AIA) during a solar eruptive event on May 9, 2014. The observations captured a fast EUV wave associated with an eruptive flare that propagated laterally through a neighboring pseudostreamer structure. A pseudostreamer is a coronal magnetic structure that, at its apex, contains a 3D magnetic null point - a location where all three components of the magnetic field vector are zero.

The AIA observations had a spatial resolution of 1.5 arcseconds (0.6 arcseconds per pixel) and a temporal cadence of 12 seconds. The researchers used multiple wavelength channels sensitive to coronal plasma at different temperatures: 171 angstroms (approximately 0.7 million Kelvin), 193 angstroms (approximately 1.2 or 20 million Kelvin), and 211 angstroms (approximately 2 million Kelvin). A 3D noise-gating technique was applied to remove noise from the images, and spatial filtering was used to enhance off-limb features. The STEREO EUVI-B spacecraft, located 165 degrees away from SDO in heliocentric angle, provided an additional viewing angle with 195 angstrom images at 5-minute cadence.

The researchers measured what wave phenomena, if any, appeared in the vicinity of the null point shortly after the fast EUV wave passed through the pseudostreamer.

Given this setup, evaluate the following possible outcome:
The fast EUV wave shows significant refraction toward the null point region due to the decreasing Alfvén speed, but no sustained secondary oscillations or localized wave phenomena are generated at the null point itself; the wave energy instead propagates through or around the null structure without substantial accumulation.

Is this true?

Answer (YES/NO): NO